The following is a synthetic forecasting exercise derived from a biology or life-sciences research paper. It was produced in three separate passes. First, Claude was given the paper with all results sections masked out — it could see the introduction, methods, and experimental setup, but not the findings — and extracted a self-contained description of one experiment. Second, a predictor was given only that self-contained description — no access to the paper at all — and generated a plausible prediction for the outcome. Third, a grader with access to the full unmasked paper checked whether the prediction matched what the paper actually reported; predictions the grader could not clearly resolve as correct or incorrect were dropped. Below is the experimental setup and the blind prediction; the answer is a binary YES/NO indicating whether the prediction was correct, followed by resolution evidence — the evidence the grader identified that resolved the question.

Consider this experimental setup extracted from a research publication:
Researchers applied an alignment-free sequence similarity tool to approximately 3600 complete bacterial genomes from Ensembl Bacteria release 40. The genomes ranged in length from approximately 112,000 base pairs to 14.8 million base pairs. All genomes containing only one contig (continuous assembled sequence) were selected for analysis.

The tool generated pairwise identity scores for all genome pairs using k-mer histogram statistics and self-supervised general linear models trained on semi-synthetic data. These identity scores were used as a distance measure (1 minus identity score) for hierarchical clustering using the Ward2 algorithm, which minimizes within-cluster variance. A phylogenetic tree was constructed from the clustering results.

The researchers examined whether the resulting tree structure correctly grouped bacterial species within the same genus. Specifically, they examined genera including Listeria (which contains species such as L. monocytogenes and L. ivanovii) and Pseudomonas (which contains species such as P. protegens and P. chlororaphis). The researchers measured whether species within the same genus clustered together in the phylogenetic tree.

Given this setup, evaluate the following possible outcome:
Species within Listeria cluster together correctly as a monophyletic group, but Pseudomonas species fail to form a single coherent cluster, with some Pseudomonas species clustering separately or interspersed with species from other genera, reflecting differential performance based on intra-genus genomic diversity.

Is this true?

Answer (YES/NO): NO